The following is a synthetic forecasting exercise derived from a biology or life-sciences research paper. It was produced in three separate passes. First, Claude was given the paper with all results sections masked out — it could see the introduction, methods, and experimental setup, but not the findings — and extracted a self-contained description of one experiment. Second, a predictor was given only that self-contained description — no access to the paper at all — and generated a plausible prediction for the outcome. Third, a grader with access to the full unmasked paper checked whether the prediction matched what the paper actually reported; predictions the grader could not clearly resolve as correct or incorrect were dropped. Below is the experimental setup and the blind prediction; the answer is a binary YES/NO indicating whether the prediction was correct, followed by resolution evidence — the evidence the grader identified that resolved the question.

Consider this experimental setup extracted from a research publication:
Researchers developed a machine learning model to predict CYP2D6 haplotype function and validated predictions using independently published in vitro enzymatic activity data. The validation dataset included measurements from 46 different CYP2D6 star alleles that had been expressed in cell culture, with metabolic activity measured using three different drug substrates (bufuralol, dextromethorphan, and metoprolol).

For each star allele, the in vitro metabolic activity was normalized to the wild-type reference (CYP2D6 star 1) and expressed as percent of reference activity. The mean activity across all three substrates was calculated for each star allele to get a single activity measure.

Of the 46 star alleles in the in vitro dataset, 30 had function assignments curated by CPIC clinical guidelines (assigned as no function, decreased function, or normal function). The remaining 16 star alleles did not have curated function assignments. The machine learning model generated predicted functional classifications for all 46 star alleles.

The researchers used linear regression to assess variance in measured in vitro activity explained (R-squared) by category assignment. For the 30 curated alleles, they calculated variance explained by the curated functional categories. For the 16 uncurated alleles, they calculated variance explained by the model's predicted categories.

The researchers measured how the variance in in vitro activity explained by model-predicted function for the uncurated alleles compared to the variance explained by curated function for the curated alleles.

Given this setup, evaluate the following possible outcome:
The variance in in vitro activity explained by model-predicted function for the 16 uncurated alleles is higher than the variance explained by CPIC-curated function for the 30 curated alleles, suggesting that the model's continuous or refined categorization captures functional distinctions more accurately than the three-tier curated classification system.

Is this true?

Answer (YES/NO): NO